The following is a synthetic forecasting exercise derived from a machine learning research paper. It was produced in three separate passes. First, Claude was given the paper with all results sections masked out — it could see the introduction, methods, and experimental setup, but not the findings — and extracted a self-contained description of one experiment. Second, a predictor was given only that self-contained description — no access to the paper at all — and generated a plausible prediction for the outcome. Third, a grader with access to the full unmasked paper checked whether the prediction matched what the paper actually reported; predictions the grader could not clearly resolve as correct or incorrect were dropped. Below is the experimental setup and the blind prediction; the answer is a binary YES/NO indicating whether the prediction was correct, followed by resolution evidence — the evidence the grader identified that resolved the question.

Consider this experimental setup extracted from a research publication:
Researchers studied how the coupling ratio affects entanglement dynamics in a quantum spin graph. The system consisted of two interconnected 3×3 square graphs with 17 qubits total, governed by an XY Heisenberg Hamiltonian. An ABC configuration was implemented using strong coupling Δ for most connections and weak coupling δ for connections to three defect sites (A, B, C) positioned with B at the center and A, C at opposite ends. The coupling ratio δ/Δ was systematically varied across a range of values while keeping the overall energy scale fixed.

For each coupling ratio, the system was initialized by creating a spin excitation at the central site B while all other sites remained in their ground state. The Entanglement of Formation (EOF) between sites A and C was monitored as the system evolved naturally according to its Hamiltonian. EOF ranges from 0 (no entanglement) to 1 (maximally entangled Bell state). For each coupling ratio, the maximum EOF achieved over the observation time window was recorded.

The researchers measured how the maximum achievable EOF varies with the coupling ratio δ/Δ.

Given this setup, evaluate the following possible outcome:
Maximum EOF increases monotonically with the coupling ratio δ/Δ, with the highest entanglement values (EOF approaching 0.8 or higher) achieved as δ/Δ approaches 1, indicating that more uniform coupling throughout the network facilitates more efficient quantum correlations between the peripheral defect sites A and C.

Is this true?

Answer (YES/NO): NO